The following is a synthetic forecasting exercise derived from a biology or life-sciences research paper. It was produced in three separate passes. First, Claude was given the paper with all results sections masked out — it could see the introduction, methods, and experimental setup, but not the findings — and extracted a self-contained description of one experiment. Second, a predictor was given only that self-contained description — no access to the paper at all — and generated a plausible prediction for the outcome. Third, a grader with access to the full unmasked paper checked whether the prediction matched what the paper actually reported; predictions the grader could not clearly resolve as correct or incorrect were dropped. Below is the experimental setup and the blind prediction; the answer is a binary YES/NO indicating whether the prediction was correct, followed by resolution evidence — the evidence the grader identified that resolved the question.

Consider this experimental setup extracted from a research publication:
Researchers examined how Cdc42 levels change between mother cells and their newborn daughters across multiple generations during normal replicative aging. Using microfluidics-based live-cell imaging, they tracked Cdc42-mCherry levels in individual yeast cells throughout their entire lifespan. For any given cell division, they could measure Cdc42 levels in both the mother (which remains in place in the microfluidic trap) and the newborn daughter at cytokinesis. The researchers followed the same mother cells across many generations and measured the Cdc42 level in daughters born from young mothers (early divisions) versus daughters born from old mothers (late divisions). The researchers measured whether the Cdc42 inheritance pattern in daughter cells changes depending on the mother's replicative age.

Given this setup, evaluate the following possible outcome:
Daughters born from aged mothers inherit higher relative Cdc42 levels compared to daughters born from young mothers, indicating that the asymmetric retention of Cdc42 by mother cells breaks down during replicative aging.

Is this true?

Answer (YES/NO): NO